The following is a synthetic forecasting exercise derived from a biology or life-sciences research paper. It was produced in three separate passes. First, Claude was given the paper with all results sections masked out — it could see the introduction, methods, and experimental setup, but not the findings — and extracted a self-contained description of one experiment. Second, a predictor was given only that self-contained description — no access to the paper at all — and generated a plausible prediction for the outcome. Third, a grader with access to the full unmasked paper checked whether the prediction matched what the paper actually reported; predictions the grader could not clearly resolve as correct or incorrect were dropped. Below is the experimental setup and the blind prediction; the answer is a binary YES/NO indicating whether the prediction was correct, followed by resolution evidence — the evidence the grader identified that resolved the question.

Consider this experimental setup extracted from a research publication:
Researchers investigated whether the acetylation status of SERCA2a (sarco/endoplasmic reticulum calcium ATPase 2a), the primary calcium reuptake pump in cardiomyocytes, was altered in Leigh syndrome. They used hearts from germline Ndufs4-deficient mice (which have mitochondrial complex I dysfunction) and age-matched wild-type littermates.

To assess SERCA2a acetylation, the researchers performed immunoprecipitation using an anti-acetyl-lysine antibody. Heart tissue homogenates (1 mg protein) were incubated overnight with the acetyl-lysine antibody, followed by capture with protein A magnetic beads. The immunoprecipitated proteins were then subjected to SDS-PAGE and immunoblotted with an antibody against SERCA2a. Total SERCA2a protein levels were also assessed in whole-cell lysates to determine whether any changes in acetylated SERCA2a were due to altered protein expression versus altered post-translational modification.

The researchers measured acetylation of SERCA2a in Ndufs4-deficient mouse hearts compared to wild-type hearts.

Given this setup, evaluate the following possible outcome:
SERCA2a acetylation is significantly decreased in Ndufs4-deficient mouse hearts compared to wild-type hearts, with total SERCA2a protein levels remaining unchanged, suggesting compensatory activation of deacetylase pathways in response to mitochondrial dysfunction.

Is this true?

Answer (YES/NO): NO